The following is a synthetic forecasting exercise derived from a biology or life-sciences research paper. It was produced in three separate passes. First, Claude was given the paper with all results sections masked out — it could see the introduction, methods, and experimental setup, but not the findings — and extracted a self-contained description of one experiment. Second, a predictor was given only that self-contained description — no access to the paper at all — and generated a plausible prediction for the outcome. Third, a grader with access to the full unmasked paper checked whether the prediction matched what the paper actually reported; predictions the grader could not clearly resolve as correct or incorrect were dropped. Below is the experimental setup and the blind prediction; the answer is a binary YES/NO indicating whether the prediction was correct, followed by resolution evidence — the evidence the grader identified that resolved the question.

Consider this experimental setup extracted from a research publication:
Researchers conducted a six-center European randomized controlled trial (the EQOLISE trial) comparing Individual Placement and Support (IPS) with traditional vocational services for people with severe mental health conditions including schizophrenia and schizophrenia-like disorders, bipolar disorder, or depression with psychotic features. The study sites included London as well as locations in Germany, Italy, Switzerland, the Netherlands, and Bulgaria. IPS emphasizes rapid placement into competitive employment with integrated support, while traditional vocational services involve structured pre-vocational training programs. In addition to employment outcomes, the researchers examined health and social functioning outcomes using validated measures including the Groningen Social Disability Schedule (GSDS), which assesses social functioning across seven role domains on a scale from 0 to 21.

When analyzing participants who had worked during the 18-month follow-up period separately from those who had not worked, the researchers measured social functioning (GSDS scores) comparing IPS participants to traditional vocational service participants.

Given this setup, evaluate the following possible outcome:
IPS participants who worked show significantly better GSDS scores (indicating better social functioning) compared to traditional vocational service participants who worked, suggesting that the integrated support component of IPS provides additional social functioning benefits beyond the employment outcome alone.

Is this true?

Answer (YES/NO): YES